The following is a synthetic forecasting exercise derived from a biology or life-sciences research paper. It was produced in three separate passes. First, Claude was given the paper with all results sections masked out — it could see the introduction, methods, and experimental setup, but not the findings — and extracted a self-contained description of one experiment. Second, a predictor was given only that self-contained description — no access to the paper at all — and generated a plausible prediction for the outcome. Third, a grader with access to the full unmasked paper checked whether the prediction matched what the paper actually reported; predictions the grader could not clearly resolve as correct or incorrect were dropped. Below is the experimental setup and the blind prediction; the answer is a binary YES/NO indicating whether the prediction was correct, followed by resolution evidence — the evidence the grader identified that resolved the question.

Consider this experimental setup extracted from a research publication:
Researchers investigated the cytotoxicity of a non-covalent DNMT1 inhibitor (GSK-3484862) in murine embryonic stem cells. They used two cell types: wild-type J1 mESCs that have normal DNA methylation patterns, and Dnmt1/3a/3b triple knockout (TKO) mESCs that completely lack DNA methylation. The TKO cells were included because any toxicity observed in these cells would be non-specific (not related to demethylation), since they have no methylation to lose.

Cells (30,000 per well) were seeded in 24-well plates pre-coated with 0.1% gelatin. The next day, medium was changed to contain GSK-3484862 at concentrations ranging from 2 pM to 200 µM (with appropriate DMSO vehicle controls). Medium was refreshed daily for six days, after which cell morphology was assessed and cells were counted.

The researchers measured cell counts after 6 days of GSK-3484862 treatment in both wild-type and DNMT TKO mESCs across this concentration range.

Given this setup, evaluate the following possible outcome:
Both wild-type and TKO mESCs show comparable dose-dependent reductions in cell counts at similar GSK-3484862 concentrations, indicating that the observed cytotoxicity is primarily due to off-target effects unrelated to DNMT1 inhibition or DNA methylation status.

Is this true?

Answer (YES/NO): NO